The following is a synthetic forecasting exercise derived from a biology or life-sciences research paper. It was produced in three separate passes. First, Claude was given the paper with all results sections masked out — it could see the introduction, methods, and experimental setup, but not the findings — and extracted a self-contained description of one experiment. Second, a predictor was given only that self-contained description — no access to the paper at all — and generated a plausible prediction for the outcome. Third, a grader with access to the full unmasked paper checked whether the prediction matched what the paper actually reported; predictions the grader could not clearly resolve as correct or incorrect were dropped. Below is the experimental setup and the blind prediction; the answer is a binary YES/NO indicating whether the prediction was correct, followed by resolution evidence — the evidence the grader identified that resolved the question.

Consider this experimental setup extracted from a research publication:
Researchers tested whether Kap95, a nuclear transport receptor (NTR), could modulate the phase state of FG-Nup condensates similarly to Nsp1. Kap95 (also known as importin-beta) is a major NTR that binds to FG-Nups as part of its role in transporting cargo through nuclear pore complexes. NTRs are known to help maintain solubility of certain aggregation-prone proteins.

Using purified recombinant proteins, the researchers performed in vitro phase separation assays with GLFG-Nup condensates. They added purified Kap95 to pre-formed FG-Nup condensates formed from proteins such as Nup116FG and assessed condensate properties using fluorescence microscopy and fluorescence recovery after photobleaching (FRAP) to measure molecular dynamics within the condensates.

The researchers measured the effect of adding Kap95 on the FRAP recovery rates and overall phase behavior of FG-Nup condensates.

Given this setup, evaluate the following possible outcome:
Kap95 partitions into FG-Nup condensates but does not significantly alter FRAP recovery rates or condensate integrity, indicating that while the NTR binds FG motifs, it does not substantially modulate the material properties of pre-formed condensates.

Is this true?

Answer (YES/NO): NO